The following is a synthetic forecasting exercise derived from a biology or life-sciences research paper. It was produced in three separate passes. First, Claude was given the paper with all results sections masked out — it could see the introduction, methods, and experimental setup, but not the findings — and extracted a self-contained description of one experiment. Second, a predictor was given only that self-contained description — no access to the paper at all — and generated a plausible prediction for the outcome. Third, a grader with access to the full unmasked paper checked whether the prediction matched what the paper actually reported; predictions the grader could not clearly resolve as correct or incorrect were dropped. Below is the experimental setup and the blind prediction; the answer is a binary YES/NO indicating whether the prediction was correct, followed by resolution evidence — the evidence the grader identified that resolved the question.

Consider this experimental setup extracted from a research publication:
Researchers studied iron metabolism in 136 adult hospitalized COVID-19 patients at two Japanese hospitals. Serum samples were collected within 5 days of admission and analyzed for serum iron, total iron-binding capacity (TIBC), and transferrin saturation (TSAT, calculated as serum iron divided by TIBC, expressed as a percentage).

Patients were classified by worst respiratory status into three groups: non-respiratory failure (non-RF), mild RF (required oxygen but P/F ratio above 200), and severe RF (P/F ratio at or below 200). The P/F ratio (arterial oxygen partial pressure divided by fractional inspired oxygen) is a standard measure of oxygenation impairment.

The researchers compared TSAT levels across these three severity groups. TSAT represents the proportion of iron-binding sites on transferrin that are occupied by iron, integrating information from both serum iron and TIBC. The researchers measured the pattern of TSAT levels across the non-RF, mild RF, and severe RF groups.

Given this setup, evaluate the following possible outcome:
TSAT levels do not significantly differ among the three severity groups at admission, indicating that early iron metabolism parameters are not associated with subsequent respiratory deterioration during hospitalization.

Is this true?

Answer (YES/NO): NO